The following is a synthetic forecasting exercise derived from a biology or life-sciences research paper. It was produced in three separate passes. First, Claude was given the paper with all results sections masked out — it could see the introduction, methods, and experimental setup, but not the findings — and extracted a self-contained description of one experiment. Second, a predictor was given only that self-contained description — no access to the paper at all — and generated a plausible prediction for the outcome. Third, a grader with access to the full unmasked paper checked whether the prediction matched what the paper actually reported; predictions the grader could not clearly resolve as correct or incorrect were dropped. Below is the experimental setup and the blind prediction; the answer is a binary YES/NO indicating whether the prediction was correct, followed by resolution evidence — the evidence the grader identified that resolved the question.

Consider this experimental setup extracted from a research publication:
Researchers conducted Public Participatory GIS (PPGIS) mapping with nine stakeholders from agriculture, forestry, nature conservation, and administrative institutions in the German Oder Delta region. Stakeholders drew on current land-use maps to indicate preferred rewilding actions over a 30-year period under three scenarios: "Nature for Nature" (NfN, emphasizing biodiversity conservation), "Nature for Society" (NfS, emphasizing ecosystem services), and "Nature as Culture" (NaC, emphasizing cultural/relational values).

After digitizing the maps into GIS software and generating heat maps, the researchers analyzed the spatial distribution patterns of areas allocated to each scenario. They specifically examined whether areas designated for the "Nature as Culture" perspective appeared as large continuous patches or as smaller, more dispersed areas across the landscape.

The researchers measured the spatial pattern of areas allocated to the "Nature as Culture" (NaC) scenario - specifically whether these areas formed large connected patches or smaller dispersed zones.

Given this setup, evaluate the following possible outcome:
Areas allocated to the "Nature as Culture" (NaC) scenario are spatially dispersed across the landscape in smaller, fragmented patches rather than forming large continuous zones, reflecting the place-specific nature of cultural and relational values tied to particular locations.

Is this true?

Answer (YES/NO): YES